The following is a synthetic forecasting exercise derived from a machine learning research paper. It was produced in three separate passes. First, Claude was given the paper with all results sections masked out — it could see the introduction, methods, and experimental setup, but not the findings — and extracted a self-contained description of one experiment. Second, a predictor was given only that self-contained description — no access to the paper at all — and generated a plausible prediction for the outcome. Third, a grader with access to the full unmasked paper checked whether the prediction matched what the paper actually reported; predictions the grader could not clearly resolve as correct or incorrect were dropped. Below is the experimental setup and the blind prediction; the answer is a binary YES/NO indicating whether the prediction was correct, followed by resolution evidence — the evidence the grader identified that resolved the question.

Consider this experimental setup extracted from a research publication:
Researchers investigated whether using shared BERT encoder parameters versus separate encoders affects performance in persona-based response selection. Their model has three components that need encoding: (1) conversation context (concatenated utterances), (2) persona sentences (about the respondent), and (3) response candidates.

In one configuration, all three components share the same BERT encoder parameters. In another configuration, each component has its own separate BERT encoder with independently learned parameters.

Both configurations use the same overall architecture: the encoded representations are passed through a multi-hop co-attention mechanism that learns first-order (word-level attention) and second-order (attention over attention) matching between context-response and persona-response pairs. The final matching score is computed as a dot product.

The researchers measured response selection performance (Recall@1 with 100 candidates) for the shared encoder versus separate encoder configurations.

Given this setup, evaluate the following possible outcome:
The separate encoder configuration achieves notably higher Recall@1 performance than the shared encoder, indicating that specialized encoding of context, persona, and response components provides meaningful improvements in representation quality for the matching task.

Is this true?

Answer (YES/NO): NO